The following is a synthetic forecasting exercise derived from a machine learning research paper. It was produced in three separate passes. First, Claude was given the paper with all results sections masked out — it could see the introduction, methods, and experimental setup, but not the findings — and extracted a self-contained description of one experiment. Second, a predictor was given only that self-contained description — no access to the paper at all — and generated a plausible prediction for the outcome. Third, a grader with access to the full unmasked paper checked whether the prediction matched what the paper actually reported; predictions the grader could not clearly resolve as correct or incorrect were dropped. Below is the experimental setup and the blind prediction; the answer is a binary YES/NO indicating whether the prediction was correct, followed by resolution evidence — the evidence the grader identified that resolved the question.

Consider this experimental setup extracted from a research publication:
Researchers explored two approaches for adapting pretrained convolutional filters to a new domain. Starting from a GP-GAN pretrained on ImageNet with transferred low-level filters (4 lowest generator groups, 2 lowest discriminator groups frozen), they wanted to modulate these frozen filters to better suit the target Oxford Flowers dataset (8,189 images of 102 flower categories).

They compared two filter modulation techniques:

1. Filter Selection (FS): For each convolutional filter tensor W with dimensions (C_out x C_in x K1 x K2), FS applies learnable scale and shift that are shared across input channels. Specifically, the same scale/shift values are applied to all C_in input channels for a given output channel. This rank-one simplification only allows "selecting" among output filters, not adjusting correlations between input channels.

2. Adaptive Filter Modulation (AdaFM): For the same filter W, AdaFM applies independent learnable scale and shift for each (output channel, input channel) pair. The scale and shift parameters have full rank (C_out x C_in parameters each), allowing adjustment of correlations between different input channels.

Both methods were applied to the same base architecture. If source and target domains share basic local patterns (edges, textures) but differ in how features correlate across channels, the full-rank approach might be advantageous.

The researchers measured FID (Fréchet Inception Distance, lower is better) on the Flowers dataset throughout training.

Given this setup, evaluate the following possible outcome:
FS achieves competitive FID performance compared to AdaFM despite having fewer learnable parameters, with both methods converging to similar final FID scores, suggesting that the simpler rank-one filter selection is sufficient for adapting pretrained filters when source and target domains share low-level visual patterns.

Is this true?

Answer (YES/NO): NO